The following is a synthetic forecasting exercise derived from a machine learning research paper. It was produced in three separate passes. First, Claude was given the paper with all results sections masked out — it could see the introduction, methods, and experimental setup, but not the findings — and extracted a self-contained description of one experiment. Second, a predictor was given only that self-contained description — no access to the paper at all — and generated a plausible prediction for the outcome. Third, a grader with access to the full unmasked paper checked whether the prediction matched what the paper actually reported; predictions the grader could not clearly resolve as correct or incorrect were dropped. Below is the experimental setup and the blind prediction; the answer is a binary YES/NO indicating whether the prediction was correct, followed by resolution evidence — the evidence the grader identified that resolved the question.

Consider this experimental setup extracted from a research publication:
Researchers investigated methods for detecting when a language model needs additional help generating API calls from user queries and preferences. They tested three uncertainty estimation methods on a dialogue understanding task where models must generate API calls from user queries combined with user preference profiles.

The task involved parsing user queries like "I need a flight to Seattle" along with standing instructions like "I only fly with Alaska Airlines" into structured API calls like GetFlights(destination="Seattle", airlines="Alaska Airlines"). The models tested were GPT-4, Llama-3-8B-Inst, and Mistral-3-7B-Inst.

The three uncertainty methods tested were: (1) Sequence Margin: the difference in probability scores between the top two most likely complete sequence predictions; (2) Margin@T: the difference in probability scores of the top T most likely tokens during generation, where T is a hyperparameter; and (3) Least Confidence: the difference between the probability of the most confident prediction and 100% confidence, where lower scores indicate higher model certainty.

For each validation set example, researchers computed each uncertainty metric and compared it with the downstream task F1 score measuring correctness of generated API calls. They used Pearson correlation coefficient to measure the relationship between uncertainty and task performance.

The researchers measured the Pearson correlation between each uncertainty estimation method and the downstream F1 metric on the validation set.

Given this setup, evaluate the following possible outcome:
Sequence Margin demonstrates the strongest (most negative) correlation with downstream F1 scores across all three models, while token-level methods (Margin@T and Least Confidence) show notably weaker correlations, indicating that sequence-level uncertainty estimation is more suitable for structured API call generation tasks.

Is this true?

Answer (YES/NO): NO